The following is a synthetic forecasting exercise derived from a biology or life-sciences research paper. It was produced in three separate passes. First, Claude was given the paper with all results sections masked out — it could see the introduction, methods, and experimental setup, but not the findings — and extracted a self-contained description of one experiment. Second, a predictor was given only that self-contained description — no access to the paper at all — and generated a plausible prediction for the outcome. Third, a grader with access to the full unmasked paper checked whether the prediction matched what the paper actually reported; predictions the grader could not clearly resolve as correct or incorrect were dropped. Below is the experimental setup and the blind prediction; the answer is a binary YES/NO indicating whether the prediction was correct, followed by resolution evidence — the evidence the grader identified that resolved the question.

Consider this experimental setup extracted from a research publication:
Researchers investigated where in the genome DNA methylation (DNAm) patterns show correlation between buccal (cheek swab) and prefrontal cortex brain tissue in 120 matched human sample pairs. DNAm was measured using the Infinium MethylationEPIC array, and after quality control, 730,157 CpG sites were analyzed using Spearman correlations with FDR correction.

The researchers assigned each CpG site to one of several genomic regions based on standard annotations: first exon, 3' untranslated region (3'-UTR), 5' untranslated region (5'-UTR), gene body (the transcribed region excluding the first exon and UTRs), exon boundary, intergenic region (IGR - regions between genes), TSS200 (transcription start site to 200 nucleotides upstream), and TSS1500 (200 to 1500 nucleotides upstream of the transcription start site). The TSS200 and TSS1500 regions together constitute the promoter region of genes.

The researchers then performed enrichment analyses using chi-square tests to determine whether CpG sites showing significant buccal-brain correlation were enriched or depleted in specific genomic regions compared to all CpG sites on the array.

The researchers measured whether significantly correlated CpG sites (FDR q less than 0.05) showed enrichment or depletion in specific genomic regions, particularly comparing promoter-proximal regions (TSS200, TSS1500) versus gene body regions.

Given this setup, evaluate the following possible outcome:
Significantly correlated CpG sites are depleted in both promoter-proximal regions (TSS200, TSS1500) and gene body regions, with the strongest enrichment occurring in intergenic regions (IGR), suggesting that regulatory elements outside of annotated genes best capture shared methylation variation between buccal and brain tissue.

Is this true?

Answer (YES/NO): NO